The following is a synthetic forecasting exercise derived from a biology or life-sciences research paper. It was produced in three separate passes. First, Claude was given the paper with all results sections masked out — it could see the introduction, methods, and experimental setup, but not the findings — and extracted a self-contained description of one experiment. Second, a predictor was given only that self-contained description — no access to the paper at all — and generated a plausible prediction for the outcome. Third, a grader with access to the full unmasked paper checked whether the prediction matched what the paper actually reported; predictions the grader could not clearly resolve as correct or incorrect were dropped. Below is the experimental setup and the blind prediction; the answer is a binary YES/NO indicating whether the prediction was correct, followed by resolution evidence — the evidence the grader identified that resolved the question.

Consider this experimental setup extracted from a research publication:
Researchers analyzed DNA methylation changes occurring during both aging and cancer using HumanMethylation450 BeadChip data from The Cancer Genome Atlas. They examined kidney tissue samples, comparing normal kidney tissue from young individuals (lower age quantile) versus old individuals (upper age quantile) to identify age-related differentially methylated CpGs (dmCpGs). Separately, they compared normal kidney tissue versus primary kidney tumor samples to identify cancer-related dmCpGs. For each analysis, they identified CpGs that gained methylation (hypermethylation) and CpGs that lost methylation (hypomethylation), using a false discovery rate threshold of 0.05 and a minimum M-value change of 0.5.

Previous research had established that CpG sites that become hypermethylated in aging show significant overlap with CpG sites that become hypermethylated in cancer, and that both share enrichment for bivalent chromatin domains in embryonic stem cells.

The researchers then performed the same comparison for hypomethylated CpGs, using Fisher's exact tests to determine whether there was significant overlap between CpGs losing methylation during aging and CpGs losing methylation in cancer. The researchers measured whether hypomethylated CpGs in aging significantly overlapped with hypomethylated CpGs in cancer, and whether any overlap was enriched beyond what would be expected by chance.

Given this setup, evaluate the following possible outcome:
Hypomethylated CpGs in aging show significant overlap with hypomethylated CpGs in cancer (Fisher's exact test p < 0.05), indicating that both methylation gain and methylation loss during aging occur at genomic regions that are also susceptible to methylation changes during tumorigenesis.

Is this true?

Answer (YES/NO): YES